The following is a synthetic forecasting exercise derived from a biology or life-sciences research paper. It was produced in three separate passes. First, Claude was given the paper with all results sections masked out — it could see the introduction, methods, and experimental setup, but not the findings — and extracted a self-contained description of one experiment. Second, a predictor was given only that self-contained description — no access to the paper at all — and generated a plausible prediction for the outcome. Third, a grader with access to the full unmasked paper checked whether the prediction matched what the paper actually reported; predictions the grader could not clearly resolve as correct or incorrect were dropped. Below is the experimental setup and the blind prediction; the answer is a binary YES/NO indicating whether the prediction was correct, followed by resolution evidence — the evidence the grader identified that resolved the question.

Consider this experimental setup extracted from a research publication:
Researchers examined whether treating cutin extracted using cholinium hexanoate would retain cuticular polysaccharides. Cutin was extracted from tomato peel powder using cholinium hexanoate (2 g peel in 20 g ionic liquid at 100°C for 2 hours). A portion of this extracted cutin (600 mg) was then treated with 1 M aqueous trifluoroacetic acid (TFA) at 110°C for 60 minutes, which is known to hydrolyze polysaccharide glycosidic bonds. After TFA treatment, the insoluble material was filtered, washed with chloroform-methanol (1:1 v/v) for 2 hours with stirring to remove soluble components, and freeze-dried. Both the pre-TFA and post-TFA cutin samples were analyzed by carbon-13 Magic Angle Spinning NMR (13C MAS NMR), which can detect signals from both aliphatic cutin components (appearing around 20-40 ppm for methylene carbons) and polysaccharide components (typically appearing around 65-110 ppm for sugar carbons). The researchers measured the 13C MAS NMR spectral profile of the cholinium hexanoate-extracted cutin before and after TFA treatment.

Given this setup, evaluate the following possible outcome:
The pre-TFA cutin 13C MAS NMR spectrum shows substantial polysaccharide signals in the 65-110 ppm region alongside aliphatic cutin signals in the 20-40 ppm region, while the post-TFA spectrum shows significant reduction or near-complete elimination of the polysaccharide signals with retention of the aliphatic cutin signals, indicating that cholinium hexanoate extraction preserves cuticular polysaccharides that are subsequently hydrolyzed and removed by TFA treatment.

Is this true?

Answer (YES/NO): NO